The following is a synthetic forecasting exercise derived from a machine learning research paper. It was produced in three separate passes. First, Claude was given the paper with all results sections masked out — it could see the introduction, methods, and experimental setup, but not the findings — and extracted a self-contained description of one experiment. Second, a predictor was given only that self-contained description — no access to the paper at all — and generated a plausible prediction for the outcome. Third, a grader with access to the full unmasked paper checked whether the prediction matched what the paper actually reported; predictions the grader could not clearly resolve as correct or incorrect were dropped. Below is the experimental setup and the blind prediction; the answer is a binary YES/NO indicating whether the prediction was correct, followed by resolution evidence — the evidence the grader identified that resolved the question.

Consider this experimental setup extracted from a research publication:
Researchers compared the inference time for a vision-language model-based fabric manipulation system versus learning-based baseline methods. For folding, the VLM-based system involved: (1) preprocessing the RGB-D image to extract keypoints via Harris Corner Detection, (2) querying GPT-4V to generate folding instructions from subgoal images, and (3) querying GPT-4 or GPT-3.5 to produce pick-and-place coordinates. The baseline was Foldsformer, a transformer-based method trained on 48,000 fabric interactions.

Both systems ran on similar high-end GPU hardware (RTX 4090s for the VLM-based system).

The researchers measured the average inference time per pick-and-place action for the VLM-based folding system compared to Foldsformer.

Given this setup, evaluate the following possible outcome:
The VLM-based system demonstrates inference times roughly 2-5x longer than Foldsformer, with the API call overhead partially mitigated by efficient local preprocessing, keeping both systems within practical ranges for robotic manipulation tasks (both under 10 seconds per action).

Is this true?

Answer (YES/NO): NO